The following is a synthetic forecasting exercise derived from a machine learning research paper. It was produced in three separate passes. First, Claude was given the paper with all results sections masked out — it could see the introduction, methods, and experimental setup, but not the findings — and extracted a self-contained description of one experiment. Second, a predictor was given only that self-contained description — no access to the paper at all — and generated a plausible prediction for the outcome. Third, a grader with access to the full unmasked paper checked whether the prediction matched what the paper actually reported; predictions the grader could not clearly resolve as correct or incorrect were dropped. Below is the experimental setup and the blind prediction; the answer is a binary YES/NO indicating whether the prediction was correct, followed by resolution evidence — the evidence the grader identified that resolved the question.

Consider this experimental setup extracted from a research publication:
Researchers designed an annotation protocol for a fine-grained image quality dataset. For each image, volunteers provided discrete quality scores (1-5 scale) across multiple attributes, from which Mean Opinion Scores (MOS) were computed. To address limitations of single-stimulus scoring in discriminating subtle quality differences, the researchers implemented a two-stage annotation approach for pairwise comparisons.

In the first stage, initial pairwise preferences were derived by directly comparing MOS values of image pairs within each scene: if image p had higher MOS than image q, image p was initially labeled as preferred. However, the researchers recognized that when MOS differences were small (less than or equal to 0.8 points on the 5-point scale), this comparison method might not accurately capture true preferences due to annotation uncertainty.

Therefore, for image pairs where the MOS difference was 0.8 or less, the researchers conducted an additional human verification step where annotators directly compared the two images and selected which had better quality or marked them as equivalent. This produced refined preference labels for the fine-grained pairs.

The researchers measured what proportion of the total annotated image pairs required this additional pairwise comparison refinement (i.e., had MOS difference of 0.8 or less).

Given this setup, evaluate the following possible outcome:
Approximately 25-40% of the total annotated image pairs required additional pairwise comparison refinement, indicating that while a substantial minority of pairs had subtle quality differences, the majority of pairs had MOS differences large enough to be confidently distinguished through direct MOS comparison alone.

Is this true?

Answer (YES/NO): NO